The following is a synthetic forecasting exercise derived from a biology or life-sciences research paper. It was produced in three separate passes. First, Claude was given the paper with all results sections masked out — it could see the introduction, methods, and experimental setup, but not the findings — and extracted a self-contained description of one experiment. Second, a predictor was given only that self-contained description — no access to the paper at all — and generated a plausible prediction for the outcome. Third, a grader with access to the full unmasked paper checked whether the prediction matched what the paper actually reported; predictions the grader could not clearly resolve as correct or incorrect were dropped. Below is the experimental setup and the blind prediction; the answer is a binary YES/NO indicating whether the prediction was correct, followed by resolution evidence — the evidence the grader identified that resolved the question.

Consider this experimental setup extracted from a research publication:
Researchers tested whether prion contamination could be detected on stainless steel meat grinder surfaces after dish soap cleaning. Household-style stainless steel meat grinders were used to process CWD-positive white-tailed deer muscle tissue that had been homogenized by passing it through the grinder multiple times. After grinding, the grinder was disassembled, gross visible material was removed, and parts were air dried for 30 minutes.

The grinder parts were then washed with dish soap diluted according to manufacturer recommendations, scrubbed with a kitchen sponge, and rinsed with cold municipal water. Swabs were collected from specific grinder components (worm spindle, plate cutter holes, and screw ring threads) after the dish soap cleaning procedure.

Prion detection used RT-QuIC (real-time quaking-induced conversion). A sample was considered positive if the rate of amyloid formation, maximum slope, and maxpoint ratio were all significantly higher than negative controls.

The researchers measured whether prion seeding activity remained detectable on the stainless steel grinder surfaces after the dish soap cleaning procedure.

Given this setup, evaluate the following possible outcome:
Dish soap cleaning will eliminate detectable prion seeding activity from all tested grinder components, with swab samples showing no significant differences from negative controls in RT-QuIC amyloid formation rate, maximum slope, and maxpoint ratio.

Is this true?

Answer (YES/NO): NO